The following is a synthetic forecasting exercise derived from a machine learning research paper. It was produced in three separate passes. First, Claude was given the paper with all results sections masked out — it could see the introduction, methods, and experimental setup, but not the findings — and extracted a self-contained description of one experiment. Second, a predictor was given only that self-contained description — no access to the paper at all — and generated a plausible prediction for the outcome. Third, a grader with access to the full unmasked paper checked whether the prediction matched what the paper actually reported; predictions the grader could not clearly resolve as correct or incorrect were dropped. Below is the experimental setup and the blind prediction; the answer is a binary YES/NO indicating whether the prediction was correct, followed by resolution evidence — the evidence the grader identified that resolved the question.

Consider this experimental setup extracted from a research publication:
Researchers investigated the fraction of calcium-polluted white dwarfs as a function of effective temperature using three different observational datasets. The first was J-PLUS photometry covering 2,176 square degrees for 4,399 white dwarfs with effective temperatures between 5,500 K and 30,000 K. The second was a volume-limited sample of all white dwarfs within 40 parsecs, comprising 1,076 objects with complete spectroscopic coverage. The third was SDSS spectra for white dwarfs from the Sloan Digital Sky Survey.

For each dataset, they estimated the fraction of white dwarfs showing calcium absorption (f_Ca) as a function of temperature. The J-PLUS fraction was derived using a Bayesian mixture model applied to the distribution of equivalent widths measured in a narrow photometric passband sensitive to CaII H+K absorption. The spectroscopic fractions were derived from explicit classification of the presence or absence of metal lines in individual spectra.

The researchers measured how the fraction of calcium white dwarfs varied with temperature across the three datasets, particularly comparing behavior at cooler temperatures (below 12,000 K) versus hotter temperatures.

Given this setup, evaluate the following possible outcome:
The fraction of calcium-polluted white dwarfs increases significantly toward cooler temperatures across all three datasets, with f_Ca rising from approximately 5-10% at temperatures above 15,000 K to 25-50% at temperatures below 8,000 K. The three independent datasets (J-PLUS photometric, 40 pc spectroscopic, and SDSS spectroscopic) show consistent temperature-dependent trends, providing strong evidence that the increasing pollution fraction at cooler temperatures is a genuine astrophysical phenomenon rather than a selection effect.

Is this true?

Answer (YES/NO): NO